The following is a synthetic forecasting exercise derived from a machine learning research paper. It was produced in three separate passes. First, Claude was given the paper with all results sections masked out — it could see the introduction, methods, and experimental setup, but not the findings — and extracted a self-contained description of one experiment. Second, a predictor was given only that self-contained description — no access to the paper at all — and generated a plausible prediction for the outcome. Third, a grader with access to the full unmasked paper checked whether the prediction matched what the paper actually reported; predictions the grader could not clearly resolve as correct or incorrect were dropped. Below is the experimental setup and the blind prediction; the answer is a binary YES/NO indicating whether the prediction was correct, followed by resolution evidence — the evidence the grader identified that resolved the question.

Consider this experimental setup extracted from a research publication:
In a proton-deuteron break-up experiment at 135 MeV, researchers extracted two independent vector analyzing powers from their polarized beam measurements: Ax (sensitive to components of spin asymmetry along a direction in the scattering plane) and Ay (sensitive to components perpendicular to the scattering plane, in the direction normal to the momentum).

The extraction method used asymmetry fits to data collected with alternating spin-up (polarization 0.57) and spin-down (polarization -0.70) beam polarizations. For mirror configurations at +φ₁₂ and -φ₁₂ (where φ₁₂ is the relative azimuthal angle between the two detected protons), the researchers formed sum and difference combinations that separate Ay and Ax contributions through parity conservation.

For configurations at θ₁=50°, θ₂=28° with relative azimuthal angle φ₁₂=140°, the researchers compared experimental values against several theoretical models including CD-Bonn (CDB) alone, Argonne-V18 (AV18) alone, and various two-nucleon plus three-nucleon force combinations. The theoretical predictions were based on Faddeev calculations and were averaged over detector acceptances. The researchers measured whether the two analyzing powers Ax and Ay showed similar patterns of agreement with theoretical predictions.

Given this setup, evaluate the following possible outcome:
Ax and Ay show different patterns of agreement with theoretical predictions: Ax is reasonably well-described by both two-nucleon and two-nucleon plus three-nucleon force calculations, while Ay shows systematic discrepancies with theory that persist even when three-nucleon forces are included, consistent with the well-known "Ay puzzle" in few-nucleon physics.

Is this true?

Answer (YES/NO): YES